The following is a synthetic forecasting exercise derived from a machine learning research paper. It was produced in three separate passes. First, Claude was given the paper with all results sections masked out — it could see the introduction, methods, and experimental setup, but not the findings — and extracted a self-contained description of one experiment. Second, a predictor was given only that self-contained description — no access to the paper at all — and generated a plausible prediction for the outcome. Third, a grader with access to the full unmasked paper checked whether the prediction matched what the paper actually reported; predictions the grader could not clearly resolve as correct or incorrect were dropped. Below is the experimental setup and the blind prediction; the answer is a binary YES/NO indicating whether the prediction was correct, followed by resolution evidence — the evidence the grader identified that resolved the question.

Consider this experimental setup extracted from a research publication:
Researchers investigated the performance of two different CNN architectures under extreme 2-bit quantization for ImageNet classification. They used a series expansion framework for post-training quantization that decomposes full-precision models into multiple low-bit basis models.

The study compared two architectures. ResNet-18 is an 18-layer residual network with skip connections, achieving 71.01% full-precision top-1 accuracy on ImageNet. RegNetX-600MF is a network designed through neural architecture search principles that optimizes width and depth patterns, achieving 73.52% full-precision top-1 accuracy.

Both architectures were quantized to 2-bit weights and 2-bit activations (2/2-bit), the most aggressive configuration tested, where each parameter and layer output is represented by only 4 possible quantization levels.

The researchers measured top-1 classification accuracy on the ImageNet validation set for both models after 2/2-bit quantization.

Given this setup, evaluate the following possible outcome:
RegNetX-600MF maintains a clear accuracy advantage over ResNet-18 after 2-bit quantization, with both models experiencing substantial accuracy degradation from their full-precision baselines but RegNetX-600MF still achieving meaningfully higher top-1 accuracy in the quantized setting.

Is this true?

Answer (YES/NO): NO